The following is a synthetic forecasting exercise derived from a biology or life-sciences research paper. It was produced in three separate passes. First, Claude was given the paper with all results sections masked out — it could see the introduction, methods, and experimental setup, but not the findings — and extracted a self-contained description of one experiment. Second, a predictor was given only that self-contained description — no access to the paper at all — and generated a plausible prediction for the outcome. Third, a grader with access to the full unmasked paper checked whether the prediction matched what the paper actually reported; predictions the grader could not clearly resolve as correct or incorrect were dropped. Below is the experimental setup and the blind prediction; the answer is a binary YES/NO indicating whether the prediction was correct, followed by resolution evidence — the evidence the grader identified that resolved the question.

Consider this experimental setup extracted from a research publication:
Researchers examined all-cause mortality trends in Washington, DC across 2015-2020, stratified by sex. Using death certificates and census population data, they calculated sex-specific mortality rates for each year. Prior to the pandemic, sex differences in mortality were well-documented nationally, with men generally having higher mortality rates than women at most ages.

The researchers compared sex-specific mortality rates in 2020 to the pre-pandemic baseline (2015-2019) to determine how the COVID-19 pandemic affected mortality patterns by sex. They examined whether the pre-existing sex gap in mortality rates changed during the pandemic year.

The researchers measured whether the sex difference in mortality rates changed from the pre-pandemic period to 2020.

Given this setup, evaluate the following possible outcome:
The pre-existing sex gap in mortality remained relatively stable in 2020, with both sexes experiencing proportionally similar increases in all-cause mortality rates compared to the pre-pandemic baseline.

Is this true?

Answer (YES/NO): NO